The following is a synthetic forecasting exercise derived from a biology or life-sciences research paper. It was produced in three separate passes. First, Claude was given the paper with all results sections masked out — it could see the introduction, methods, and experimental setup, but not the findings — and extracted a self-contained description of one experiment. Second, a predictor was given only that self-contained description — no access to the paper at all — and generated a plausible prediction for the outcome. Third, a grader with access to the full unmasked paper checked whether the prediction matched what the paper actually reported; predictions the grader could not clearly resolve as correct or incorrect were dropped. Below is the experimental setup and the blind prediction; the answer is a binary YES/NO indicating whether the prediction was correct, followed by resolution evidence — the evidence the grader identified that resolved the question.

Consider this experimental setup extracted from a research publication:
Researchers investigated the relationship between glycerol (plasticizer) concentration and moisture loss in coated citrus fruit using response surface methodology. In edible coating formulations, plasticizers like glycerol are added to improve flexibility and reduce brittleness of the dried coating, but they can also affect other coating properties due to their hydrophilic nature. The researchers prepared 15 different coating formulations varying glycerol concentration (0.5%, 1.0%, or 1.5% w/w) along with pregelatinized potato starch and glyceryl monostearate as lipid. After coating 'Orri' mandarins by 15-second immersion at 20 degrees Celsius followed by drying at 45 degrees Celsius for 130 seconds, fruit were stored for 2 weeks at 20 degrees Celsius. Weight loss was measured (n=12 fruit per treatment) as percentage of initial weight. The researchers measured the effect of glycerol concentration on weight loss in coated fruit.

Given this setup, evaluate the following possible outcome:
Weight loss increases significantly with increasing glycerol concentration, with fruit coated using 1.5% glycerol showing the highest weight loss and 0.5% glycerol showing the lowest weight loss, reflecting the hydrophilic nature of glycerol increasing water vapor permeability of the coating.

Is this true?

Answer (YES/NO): NO